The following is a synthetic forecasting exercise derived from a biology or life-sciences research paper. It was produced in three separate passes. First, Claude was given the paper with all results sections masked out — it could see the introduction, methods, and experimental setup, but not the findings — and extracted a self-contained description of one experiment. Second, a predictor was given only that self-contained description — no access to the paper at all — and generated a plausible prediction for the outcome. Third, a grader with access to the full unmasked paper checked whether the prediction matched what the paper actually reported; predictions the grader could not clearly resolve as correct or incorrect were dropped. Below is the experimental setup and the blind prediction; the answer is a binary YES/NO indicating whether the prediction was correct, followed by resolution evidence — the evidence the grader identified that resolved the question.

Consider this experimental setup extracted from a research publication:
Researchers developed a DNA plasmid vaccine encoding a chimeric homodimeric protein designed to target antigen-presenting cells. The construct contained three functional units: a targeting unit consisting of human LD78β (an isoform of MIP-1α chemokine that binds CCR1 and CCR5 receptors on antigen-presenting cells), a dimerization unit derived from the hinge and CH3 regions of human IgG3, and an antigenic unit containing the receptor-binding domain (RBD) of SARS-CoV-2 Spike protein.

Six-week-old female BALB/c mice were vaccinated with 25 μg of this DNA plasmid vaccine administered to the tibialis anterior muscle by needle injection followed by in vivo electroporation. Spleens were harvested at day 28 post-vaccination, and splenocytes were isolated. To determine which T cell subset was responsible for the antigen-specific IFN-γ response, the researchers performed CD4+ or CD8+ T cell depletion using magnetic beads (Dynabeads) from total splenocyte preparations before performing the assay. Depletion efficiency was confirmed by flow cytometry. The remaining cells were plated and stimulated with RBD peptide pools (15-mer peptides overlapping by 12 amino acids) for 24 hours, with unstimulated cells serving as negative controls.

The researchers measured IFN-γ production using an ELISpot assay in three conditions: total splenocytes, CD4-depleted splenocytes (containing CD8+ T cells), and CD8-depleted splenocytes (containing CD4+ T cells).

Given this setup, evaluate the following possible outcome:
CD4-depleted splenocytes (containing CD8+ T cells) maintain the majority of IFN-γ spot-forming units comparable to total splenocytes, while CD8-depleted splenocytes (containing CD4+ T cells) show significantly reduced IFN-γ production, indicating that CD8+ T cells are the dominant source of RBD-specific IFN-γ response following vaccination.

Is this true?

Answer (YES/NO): YES